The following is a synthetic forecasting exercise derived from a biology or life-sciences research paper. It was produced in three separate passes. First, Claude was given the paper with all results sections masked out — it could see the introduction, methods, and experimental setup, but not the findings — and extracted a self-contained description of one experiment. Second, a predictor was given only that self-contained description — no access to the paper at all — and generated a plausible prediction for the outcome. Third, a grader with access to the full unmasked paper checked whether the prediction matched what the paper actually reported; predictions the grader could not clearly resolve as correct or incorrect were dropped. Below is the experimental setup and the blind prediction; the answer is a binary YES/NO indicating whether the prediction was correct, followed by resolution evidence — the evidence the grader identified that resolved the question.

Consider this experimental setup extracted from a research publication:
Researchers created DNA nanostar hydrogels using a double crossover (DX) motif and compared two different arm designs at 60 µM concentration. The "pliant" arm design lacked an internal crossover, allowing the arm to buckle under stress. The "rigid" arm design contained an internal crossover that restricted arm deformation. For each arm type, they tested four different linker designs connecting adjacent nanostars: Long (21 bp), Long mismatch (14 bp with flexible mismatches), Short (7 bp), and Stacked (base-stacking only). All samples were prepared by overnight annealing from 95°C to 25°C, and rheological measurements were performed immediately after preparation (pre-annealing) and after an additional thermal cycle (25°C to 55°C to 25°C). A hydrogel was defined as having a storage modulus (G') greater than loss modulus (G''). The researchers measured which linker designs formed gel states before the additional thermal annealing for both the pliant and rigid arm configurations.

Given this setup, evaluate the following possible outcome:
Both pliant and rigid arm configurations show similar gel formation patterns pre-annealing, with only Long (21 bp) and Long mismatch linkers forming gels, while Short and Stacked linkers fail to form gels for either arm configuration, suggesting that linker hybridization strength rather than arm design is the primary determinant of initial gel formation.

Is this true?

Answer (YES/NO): NO